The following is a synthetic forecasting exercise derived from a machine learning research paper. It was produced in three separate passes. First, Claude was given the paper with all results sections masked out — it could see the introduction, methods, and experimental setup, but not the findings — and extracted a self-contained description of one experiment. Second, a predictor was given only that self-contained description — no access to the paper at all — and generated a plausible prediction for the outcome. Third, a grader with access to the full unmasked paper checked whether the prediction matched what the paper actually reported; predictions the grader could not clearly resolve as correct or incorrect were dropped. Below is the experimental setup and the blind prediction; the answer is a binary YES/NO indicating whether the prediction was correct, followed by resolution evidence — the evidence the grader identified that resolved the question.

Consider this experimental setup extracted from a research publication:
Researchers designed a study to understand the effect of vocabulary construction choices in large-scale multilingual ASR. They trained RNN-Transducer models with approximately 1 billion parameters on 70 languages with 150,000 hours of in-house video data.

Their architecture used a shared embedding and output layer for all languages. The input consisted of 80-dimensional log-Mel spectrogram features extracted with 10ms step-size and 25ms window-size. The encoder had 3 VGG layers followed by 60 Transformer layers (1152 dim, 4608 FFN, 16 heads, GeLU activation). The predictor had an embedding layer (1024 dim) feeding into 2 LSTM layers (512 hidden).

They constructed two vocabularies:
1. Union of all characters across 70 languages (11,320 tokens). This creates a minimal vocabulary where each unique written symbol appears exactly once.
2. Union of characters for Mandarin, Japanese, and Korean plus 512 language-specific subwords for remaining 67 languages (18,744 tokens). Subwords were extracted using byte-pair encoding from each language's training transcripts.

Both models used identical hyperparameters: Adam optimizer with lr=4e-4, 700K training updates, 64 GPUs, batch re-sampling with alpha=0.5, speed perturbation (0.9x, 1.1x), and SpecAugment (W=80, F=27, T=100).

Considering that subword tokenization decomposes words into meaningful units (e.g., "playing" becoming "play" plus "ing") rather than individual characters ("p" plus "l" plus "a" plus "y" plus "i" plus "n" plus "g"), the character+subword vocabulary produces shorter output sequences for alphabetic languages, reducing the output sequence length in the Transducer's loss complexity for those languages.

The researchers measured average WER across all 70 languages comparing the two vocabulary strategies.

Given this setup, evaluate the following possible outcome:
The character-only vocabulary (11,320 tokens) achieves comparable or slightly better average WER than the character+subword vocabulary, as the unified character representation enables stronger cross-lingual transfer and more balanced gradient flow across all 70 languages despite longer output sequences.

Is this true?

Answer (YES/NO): NO